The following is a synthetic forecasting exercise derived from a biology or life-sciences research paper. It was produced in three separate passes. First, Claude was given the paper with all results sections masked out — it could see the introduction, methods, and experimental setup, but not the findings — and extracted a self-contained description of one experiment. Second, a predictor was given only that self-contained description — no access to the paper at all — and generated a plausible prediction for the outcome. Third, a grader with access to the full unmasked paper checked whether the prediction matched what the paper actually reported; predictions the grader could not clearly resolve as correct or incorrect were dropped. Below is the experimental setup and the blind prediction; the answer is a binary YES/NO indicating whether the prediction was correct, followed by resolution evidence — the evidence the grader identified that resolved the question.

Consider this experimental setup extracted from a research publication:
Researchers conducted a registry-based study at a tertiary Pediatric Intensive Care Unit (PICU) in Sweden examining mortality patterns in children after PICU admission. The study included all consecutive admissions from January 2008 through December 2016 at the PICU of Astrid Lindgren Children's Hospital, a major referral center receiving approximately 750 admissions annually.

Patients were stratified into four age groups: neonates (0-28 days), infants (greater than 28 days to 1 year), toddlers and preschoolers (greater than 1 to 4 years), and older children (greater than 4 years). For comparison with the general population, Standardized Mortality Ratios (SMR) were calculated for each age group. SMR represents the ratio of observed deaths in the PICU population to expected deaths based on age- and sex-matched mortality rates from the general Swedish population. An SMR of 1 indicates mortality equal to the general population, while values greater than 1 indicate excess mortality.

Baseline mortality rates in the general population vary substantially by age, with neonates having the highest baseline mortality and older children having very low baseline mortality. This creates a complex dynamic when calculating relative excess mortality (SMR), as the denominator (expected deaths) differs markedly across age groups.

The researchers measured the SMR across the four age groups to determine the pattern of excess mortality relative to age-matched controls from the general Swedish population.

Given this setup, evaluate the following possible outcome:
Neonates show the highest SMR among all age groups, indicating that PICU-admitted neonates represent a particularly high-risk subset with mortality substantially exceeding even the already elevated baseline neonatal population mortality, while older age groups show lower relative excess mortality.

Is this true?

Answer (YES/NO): NO